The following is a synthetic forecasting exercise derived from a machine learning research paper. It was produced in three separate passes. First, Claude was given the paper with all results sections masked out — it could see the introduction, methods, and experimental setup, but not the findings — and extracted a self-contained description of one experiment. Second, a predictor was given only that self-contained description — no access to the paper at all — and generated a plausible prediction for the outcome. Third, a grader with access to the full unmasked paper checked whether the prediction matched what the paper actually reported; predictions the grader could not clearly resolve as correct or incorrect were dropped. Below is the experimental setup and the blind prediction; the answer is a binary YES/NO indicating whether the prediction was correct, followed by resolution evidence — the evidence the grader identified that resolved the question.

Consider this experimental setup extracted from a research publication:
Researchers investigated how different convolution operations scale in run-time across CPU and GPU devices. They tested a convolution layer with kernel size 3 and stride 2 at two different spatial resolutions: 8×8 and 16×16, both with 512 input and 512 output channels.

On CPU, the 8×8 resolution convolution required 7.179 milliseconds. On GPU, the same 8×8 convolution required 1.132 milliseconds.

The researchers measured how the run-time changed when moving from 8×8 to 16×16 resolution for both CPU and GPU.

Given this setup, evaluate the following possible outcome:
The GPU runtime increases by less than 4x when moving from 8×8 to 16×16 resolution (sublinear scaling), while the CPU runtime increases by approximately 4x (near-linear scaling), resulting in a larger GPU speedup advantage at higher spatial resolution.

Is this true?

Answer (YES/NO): NO